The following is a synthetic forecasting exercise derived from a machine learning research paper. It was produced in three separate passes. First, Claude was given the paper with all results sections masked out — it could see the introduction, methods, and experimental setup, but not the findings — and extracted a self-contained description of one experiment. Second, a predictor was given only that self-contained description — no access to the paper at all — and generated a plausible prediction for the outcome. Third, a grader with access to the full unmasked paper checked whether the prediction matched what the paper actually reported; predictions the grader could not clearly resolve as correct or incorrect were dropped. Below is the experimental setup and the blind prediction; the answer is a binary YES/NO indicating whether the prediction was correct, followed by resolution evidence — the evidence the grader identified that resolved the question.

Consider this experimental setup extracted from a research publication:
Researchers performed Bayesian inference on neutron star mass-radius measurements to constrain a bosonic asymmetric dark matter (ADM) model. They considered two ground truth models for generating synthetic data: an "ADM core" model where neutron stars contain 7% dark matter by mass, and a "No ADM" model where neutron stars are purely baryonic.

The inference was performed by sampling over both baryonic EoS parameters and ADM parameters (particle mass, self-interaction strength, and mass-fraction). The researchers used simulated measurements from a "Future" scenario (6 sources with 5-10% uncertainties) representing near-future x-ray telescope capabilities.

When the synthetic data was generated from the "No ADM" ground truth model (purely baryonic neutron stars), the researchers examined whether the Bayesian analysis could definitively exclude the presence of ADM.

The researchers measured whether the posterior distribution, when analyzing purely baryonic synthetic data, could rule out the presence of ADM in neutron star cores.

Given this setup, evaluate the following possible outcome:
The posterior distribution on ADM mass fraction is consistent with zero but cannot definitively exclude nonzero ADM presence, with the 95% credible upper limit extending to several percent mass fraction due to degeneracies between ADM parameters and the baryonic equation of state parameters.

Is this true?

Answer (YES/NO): YES